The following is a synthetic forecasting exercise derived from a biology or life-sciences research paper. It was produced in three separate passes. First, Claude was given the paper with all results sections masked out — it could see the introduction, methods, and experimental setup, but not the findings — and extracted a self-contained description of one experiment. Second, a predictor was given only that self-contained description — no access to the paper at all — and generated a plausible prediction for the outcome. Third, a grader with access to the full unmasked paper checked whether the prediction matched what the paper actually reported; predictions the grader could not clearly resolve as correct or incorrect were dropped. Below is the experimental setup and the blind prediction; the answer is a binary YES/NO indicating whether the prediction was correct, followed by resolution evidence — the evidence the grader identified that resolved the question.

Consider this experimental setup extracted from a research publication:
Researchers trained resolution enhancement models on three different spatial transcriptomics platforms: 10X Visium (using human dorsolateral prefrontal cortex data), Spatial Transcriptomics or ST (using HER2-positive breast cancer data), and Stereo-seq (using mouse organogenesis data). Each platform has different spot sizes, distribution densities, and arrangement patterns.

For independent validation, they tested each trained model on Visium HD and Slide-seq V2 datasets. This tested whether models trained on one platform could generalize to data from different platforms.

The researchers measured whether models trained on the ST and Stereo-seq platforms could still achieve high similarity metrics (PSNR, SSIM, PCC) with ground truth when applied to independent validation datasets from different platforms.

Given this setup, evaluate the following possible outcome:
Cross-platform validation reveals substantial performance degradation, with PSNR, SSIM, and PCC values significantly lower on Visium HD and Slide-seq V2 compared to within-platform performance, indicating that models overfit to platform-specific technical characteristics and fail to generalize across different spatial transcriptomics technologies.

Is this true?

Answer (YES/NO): NO